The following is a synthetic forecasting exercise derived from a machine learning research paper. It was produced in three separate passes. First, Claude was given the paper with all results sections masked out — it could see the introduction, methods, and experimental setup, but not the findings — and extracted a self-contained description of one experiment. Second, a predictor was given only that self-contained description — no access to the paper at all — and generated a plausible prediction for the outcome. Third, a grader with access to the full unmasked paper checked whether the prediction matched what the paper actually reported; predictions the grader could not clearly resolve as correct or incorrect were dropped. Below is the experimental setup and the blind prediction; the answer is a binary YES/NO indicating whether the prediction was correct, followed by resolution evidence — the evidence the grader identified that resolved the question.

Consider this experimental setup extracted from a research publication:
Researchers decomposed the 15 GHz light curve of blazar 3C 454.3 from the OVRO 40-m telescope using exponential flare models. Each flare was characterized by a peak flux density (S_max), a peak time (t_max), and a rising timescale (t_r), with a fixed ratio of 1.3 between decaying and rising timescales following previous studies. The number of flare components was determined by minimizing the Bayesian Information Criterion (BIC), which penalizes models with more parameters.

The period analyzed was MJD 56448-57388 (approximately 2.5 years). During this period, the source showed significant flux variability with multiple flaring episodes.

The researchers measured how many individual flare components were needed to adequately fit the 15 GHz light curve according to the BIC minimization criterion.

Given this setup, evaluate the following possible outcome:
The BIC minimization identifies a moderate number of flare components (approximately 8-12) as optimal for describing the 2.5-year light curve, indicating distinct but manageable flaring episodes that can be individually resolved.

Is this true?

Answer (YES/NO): NO